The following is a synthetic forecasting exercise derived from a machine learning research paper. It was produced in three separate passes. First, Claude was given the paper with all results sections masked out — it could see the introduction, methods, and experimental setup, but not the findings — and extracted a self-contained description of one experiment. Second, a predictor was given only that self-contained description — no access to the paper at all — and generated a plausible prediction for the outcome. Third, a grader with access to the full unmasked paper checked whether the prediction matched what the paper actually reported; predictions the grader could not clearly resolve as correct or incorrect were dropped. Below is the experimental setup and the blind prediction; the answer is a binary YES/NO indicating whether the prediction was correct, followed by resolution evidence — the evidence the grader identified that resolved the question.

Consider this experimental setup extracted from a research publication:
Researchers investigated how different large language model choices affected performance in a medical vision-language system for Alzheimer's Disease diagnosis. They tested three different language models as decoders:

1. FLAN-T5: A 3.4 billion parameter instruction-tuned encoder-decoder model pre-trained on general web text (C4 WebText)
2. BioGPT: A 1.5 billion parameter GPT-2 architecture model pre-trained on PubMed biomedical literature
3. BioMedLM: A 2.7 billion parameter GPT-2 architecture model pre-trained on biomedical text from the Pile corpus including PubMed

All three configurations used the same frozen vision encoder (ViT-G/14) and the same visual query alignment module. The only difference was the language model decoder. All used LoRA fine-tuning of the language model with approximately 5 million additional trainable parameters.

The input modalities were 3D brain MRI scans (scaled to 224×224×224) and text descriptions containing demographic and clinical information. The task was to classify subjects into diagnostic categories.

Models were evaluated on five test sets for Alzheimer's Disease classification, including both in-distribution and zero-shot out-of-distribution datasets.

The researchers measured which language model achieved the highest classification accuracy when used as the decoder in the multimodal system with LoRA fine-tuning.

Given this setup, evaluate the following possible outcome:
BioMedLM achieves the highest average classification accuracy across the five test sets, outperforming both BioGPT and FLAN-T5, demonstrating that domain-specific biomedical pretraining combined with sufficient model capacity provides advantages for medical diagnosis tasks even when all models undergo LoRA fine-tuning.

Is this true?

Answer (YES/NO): YES